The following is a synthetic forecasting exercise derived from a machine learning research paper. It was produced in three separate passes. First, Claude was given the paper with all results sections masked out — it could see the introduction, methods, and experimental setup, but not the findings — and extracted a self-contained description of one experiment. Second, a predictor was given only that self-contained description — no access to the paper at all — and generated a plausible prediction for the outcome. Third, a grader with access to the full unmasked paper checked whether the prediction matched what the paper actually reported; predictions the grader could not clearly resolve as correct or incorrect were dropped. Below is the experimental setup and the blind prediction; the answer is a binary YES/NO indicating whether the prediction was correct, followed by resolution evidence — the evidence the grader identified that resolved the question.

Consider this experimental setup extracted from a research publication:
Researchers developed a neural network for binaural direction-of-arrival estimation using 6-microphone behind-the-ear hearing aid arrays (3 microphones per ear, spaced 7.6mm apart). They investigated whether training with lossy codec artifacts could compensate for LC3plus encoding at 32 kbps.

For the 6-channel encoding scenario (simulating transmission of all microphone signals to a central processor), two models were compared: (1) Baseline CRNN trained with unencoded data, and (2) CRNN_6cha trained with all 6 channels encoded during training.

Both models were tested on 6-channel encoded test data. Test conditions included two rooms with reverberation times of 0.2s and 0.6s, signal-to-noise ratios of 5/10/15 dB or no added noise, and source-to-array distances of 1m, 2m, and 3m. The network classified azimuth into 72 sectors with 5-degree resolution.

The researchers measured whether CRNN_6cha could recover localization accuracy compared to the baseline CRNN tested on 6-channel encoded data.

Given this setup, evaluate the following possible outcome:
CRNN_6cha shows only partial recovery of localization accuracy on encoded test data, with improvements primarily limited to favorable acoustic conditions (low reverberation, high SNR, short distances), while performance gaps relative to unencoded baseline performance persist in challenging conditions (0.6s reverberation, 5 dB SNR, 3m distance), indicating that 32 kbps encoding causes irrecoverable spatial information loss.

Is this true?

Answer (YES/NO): NO